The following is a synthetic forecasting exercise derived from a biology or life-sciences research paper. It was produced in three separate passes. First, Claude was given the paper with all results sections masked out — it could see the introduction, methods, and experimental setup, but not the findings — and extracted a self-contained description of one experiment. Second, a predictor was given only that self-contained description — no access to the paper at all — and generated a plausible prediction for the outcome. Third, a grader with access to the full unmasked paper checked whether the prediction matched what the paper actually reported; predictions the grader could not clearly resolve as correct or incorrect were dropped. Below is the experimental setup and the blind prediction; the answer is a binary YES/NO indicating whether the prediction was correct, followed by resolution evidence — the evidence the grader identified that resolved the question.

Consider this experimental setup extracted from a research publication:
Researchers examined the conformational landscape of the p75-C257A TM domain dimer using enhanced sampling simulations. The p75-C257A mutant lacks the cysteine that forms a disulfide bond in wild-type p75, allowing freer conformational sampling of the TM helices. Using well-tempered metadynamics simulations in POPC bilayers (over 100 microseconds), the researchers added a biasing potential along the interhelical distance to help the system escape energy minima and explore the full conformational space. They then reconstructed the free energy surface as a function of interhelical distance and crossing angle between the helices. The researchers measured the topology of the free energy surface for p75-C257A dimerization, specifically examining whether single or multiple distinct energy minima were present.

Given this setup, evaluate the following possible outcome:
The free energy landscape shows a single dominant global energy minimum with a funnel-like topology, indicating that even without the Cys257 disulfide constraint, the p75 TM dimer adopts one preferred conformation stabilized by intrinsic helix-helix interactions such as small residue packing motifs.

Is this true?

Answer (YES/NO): NO